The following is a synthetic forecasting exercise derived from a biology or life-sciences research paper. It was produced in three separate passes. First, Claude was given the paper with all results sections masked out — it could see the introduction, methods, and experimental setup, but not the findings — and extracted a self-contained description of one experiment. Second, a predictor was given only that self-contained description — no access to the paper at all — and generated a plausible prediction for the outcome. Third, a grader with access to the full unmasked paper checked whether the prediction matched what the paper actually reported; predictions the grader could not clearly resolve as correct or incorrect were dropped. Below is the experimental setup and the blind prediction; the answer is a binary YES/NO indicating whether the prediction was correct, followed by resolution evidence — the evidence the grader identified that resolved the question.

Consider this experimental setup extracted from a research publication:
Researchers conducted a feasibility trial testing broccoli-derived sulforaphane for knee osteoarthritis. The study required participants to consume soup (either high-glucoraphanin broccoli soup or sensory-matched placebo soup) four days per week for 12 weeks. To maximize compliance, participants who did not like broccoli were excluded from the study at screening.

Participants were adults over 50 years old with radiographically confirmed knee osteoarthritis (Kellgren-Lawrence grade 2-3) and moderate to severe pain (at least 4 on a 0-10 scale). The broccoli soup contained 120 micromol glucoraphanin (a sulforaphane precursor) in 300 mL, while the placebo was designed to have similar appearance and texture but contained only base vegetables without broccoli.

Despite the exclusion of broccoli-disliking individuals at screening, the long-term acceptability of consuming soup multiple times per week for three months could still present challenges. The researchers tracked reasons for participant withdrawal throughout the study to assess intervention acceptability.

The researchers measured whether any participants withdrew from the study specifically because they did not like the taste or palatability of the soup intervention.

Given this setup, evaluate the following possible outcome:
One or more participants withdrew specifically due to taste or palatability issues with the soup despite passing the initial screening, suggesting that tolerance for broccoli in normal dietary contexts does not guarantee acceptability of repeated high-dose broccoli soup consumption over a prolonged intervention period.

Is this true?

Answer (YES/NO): YES